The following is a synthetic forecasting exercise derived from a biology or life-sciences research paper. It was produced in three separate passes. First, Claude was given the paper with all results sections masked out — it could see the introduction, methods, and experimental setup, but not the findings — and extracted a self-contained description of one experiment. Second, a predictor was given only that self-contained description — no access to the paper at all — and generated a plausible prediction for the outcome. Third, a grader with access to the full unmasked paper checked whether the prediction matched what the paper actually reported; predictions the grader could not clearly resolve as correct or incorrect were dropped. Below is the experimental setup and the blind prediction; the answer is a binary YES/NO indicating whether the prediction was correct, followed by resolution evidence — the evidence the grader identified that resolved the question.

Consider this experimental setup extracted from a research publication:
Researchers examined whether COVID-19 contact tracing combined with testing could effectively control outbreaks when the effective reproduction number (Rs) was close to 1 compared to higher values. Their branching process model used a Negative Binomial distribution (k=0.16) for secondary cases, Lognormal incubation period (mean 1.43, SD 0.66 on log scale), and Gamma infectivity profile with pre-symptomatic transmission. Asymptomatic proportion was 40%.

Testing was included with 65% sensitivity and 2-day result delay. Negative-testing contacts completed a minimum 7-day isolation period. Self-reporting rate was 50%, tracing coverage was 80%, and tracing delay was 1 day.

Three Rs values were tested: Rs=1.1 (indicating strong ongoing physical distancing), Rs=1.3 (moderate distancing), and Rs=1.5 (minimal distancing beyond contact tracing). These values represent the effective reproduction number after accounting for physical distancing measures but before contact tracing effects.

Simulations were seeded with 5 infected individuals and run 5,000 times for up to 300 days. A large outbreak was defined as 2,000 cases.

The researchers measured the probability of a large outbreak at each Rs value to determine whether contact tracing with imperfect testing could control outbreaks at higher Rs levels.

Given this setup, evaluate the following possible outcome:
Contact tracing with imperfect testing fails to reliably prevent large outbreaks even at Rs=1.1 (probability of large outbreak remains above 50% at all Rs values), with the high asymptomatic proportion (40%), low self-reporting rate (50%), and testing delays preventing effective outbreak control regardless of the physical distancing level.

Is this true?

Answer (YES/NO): NO